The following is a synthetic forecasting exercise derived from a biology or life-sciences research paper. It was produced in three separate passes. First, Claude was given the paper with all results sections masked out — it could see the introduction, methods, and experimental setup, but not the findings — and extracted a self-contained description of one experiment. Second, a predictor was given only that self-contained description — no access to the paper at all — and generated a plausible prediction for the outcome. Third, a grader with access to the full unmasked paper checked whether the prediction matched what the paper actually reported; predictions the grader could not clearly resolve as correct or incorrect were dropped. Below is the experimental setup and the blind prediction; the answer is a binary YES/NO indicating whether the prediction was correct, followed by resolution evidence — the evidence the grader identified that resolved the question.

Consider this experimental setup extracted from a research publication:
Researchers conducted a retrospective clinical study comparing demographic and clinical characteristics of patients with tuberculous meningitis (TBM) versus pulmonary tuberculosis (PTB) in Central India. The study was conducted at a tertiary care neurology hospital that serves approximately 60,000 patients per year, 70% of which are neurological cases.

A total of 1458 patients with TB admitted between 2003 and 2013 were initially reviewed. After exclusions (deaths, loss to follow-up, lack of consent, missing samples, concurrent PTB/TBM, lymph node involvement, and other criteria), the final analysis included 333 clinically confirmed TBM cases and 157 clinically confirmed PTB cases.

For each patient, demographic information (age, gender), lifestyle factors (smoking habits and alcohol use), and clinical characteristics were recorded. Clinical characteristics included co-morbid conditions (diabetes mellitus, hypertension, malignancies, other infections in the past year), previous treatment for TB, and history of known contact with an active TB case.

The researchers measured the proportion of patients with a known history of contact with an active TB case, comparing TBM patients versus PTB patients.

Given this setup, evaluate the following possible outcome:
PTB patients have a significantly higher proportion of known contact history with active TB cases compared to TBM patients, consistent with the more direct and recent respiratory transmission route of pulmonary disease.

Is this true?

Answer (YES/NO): YES